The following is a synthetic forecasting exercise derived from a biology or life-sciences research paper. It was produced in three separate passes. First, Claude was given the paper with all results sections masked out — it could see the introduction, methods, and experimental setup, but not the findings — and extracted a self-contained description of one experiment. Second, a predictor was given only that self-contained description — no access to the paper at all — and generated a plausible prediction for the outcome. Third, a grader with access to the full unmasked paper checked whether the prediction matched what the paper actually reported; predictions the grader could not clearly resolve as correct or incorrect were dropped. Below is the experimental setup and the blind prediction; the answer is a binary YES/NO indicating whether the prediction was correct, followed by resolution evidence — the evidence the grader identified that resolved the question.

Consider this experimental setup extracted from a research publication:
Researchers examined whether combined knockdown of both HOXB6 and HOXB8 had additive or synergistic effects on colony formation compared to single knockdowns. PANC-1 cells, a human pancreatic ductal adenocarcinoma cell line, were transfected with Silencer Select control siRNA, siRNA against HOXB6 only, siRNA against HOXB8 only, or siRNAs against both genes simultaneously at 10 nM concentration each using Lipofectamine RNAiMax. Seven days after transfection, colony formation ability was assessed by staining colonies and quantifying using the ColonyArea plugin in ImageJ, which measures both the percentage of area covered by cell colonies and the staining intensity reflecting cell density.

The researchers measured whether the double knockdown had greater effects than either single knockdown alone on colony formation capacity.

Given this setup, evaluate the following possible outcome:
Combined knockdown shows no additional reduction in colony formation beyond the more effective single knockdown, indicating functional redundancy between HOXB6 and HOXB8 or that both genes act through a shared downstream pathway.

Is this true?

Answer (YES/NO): NO